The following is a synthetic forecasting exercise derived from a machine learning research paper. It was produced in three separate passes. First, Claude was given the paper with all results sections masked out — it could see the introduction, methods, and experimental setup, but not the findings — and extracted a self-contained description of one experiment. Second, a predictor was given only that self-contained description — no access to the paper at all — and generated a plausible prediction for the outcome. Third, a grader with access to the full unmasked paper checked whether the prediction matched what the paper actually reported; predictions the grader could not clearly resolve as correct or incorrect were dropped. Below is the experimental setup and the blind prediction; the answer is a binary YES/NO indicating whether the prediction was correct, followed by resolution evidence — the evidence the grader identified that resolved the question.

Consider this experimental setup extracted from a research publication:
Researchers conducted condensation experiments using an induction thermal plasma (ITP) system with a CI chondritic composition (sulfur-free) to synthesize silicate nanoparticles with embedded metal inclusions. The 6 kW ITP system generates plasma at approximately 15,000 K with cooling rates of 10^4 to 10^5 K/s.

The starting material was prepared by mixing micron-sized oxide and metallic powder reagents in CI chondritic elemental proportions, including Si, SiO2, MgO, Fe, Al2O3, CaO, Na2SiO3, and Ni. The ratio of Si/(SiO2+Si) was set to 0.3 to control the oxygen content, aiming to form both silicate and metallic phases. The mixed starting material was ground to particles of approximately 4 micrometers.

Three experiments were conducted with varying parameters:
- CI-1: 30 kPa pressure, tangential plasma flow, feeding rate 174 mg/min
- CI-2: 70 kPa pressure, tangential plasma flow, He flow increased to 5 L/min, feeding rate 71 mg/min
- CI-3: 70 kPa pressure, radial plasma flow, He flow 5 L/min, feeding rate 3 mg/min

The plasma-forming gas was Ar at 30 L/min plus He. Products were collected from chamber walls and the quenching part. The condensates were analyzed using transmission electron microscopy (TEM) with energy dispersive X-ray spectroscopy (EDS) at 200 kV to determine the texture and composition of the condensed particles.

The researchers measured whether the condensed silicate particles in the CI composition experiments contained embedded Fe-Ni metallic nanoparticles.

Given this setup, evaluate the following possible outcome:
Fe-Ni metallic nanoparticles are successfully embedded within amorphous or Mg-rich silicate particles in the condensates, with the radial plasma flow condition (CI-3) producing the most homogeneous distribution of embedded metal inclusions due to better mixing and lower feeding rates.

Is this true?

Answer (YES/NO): NO